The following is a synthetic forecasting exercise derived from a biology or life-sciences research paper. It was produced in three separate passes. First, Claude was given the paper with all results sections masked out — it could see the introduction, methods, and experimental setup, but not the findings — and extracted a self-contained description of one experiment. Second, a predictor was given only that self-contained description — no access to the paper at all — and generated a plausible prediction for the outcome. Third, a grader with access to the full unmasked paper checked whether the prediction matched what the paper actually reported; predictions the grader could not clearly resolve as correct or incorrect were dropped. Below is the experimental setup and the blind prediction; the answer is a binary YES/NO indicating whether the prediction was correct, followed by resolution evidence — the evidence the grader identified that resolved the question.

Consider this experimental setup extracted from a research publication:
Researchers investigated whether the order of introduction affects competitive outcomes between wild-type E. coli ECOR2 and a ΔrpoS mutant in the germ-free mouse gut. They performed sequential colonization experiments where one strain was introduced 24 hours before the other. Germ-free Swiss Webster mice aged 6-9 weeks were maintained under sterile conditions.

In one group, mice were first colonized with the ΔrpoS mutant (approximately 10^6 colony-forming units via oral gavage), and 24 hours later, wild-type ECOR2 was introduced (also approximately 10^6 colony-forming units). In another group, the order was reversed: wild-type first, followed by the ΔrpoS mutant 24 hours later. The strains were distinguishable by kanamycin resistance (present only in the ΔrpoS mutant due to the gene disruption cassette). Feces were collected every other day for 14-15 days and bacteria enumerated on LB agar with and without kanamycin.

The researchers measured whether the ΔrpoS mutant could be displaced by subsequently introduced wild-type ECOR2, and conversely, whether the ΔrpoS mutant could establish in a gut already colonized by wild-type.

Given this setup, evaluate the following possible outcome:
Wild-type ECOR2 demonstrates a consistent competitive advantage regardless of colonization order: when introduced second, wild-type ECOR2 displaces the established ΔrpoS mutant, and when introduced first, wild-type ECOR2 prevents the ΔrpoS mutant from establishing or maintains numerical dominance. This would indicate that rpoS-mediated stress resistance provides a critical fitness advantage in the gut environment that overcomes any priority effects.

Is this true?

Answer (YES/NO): YES